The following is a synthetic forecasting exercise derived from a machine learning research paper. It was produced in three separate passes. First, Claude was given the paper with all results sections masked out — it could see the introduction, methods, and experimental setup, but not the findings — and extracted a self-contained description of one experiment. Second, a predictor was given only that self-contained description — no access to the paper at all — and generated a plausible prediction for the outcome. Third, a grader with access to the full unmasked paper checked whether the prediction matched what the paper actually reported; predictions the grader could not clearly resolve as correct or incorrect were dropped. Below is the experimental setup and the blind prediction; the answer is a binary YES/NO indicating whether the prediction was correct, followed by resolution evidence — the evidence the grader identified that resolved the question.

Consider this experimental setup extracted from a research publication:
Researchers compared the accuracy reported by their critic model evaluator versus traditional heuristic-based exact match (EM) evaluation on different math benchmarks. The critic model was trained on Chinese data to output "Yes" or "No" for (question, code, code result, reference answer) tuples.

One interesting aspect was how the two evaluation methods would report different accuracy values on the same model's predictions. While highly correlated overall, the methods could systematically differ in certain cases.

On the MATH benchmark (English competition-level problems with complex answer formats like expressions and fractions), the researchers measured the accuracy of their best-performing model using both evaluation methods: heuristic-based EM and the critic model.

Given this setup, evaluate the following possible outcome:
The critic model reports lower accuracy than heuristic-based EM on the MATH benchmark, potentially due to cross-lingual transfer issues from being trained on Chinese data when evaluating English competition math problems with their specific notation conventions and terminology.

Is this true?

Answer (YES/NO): NO